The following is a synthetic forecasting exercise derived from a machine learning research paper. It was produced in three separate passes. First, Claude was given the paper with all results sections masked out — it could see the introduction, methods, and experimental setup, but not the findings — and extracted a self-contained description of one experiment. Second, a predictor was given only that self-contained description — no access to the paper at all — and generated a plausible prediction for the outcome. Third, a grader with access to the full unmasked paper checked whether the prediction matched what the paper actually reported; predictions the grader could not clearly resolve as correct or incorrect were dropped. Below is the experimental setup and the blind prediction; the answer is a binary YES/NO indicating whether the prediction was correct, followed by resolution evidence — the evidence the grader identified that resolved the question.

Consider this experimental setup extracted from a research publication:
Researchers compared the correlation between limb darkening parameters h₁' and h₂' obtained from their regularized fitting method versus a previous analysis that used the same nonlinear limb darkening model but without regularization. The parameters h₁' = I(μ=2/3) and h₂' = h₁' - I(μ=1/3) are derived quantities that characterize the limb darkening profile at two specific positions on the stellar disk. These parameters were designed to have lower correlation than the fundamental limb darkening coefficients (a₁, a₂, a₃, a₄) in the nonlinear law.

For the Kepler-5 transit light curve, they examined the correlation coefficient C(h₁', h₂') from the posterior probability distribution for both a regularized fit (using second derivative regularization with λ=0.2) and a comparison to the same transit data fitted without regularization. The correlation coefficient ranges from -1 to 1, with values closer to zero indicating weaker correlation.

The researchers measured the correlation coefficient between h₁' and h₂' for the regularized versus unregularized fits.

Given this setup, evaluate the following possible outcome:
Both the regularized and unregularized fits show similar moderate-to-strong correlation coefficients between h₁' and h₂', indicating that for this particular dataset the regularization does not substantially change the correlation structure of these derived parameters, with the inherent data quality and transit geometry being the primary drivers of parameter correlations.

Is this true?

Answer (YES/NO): NO